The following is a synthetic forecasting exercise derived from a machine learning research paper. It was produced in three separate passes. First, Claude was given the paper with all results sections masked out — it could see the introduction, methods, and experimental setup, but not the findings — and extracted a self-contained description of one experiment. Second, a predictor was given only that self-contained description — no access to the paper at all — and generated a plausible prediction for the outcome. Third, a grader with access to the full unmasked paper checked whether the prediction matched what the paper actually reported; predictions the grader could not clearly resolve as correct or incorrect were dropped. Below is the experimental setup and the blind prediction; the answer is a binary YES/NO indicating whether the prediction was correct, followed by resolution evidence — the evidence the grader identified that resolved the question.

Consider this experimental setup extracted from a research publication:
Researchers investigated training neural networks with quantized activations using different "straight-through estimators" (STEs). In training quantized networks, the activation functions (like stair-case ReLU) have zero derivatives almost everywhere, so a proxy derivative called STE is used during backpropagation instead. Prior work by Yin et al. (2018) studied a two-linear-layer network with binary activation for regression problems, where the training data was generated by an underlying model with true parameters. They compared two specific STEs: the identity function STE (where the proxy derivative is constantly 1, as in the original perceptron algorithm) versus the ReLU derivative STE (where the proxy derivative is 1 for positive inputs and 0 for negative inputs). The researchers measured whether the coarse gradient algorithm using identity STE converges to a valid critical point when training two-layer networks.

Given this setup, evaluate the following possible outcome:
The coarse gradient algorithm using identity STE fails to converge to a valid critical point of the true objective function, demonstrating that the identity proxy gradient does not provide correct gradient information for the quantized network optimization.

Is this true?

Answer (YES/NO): YES